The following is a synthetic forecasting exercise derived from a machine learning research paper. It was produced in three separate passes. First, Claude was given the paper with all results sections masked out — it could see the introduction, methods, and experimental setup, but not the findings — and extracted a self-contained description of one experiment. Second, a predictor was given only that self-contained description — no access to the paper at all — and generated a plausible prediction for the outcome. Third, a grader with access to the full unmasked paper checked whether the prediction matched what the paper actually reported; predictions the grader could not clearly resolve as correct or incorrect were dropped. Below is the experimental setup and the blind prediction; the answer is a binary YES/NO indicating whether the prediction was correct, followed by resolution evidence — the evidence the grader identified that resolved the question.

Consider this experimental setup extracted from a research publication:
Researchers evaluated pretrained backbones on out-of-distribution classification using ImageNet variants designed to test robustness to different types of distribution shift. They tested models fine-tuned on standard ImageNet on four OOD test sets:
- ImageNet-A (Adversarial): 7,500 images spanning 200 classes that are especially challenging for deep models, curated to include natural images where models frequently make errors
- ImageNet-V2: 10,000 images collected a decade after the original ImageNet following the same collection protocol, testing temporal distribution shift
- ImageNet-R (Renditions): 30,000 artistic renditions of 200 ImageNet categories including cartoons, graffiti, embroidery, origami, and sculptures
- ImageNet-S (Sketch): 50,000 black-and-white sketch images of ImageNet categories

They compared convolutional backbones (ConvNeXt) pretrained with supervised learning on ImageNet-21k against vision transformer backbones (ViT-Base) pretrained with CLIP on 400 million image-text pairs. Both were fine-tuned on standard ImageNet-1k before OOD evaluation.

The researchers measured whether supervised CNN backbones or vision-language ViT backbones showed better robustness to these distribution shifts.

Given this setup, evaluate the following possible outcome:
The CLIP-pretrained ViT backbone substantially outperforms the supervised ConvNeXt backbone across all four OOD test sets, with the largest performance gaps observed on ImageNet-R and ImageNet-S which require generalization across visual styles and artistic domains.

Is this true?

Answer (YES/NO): NO